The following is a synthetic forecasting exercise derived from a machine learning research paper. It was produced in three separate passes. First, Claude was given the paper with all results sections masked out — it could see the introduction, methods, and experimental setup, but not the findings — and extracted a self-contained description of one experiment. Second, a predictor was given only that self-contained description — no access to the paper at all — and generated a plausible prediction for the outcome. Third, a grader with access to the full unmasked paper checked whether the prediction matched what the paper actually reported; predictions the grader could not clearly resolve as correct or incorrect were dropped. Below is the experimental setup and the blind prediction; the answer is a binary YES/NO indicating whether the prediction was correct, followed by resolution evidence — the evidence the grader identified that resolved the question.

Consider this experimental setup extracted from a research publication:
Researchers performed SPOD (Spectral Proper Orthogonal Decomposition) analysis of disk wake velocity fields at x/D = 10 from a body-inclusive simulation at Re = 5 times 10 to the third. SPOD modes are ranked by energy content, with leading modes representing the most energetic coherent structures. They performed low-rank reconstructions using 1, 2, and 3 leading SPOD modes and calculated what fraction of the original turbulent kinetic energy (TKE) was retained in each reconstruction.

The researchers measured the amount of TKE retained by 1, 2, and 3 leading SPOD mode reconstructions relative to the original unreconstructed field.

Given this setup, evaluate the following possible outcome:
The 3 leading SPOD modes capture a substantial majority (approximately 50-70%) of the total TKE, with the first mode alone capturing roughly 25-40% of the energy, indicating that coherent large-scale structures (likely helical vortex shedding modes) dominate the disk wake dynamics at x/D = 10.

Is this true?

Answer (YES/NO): NO